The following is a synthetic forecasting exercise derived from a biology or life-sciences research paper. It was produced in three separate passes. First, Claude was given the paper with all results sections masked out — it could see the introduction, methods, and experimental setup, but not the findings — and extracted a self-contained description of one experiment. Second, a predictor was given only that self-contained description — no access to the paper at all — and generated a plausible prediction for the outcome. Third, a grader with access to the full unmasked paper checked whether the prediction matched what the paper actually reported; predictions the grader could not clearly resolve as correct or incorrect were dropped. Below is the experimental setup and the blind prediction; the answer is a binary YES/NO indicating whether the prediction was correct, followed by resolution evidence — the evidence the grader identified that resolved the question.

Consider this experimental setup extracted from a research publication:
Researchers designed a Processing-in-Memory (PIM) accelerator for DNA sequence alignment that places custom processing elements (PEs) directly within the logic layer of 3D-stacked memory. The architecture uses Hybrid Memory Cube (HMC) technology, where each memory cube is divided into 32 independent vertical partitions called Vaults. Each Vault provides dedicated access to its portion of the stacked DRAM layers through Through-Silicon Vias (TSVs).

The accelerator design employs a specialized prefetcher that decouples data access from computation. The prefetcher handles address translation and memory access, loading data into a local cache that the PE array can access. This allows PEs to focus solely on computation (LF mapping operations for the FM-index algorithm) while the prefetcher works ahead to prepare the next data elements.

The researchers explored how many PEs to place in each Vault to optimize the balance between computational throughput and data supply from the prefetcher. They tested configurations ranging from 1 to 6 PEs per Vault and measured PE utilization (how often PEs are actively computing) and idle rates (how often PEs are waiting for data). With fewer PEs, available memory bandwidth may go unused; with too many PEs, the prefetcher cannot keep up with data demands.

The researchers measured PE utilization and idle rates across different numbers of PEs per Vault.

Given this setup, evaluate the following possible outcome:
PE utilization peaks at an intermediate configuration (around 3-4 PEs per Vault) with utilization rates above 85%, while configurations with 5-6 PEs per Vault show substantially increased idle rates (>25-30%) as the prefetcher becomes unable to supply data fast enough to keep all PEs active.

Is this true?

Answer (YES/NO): NO